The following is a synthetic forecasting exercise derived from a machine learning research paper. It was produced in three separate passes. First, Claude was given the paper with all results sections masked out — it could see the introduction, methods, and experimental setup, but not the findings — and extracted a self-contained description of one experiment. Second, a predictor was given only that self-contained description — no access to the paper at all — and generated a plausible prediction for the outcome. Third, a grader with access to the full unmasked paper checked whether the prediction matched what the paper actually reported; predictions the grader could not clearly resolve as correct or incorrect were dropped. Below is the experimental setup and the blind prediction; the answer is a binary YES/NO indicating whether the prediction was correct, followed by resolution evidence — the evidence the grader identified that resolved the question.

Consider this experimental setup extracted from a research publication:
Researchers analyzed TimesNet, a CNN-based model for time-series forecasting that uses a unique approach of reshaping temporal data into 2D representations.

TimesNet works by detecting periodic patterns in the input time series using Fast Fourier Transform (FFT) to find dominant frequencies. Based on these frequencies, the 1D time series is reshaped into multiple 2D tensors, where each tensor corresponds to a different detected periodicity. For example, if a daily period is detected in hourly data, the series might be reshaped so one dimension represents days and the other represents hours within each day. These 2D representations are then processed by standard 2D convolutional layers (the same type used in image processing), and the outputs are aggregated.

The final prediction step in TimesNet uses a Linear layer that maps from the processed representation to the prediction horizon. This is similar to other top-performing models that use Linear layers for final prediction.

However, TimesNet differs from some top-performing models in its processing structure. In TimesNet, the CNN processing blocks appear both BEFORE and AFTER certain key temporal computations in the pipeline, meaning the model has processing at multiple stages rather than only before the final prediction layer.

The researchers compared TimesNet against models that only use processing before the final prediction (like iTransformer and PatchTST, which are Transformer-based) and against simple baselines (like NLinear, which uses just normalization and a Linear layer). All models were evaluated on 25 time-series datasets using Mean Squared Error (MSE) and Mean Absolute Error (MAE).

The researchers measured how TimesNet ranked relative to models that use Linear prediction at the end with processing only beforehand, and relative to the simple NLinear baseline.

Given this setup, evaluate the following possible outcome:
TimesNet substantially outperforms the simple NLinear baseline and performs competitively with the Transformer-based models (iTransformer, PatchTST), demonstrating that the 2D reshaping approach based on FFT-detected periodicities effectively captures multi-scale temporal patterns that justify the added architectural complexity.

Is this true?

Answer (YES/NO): NO